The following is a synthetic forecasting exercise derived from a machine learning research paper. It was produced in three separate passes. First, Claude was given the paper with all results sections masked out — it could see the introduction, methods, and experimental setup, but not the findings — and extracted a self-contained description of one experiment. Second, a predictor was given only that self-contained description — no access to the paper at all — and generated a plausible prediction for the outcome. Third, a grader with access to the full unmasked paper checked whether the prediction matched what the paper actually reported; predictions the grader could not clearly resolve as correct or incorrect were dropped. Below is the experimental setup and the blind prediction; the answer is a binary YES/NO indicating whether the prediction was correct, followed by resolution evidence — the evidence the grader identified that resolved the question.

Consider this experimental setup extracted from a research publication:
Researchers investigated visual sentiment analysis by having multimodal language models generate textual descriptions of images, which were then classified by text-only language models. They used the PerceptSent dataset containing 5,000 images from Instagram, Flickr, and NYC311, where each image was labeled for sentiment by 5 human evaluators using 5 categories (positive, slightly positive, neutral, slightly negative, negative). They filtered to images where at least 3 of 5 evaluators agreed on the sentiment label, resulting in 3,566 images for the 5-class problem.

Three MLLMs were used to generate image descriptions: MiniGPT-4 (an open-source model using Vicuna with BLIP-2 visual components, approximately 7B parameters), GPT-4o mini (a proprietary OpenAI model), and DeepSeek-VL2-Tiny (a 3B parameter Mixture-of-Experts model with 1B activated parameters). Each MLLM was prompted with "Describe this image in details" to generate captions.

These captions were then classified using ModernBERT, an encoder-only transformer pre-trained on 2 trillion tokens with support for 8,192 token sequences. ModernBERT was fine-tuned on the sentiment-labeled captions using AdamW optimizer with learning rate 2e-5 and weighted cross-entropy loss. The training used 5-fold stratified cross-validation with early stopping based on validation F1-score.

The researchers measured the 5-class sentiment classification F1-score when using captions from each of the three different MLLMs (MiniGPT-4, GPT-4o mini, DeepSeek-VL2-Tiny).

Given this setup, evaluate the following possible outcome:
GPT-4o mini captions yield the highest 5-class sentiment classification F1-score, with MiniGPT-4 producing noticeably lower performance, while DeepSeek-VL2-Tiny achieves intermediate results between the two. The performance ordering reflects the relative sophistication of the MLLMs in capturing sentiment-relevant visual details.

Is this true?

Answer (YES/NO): NO